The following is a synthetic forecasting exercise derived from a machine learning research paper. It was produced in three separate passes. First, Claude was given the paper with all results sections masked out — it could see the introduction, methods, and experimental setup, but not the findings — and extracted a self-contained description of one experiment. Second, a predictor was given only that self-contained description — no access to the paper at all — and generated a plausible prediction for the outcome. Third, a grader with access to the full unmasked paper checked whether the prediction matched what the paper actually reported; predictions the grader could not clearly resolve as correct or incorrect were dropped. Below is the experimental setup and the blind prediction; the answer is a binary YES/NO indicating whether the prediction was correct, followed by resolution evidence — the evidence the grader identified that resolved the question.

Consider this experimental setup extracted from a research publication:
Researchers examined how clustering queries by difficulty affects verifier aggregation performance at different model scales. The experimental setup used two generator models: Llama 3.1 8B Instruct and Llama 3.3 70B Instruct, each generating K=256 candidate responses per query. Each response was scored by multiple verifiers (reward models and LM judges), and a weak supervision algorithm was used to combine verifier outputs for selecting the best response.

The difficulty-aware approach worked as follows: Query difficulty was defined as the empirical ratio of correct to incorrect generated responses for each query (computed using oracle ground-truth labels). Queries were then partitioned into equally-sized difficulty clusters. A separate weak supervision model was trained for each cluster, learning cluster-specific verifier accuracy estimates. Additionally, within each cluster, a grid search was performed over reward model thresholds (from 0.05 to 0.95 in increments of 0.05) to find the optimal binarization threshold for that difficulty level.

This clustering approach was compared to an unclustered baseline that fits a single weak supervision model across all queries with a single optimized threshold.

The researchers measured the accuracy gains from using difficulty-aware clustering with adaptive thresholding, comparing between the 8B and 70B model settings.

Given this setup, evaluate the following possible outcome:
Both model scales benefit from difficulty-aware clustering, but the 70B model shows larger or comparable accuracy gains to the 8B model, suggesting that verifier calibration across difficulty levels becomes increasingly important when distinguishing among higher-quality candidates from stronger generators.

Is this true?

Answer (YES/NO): NO